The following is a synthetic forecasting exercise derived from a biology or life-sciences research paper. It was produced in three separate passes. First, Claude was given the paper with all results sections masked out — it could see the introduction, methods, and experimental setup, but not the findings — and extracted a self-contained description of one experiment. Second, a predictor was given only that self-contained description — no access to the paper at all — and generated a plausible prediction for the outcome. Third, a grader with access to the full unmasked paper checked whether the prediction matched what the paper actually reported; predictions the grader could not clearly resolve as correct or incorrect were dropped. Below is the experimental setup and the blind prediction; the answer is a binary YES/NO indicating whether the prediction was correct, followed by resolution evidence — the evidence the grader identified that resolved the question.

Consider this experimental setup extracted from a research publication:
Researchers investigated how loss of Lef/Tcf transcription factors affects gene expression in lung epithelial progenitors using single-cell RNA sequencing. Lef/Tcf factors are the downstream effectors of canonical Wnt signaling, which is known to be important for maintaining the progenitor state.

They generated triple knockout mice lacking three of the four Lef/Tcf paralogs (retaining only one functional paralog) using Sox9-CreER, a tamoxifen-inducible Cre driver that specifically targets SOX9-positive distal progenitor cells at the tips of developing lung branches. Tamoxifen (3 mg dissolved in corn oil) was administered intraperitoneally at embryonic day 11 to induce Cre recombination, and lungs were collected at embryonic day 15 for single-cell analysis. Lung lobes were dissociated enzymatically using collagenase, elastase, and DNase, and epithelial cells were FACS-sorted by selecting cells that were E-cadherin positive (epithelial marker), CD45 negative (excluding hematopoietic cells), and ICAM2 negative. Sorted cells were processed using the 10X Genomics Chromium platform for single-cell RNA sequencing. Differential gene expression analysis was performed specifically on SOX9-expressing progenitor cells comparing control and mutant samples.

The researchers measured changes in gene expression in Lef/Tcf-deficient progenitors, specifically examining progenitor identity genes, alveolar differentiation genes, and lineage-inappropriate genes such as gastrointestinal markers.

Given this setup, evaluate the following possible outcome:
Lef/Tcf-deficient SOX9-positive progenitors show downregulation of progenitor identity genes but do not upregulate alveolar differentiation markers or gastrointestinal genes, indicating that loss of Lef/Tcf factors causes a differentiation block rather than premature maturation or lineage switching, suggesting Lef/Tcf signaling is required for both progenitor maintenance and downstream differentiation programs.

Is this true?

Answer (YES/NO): NO